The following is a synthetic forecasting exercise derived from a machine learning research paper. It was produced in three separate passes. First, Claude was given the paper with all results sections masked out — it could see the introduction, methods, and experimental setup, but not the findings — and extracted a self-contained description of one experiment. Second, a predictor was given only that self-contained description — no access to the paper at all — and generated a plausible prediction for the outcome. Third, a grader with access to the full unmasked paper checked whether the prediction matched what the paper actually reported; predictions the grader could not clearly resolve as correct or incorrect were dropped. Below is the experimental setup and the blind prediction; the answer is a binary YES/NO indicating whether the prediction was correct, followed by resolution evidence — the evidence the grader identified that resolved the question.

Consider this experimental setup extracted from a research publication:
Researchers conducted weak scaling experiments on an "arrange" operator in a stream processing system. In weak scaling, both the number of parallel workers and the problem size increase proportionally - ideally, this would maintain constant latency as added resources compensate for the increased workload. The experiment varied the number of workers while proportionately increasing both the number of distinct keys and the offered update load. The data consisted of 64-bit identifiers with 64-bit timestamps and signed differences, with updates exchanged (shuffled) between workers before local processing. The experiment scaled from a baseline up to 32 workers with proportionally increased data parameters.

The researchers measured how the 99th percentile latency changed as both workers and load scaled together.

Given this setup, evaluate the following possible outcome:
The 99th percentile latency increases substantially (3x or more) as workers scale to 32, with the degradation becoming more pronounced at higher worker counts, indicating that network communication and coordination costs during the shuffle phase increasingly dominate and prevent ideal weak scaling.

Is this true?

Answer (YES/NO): NO